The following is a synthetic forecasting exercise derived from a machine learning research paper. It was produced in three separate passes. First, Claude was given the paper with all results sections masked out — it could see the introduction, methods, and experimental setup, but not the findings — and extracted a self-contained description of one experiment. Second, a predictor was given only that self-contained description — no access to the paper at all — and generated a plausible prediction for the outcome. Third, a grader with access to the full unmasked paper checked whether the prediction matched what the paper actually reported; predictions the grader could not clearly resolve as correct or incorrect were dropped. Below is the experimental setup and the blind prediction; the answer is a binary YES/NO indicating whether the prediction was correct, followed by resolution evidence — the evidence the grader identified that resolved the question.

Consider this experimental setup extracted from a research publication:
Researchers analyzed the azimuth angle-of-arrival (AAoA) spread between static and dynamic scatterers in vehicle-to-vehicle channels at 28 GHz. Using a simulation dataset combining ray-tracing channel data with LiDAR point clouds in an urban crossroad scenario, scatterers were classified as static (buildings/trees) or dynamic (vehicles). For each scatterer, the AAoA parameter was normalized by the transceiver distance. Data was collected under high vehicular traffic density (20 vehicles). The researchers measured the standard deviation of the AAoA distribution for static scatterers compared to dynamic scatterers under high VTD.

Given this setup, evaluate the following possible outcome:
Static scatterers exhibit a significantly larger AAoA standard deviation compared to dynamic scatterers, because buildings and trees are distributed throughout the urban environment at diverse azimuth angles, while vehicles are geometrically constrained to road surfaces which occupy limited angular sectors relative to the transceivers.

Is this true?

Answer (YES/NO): NO